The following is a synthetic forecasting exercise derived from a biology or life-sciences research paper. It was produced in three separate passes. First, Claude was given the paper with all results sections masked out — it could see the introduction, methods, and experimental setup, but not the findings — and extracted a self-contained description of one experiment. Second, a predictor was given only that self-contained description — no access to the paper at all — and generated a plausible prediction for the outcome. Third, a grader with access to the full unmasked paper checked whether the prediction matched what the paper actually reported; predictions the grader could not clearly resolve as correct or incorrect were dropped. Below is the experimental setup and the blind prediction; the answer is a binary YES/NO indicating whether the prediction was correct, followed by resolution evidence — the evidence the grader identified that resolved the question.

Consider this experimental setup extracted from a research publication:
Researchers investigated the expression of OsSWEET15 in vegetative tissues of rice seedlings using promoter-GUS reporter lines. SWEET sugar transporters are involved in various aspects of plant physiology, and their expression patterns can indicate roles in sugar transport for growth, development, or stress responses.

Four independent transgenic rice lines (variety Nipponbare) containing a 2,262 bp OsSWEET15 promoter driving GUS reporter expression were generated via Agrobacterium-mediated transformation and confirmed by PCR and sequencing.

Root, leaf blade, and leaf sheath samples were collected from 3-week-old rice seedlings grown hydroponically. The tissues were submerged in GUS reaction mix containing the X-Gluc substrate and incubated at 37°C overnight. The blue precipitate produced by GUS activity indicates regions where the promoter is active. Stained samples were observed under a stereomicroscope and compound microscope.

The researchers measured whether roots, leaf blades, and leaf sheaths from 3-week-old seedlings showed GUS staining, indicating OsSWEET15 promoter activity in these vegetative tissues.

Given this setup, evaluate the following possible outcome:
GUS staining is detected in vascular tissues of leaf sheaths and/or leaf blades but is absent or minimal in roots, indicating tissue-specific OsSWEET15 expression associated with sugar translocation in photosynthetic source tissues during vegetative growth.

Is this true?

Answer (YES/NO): NO